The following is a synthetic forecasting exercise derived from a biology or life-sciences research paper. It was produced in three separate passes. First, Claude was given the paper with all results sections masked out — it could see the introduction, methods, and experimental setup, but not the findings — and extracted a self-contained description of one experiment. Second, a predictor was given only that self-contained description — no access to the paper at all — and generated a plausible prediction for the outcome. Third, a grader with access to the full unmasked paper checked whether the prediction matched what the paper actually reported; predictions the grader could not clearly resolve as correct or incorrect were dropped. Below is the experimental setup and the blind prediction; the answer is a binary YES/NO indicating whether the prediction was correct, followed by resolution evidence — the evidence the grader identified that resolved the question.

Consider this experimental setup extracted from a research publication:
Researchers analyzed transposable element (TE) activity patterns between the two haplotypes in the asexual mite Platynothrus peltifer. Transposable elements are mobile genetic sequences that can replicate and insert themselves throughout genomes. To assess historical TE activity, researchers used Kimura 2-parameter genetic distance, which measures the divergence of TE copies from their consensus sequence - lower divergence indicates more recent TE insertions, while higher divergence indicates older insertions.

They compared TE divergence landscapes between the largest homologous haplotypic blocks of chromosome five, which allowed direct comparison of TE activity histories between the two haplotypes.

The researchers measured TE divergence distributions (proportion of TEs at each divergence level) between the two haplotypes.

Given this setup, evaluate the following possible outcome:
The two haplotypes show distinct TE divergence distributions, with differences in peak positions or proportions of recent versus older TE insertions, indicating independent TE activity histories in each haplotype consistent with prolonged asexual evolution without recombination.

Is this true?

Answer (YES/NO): YES